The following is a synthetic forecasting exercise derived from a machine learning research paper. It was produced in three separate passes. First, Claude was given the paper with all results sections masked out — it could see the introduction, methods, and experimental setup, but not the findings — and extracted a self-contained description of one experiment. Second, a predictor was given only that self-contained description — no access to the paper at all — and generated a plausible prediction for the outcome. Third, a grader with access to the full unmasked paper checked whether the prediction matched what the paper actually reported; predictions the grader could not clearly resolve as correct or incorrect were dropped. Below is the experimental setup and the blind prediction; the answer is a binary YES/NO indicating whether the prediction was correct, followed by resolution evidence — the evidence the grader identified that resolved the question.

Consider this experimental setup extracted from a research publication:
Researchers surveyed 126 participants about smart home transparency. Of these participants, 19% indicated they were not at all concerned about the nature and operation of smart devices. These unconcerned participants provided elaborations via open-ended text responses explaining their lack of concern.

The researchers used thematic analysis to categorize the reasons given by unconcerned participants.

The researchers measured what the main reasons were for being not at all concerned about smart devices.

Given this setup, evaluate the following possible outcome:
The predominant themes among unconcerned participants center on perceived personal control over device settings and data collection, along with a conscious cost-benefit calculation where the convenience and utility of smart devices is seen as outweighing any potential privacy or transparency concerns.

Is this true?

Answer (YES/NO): NO